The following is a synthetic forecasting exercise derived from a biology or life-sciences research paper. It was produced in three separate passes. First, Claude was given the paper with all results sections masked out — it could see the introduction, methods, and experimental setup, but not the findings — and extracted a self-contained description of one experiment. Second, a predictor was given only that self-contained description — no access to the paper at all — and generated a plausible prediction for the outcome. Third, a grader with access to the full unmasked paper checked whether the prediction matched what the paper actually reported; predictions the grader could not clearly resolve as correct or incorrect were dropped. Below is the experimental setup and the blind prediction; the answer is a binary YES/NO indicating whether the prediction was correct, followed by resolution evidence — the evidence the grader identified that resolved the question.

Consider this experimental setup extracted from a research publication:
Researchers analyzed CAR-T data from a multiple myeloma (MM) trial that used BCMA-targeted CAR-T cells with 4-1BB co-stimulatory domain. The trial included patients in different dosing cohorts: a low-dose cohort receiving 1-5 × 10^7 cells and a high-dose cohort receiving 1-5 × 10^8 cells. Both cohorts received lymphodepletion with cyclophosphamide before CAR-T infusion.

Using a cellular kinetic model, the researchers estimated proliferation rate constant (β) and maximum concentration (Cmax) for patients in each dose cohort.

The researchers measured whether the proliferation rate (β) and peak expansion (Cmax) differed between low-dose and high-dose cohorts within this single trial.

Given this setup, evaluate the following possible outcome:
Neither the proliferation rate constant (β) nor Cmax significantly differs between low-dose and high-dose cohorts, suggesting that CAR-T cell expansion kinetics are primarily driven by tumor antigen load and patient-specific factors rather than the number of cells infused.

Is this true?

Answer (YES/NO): NO